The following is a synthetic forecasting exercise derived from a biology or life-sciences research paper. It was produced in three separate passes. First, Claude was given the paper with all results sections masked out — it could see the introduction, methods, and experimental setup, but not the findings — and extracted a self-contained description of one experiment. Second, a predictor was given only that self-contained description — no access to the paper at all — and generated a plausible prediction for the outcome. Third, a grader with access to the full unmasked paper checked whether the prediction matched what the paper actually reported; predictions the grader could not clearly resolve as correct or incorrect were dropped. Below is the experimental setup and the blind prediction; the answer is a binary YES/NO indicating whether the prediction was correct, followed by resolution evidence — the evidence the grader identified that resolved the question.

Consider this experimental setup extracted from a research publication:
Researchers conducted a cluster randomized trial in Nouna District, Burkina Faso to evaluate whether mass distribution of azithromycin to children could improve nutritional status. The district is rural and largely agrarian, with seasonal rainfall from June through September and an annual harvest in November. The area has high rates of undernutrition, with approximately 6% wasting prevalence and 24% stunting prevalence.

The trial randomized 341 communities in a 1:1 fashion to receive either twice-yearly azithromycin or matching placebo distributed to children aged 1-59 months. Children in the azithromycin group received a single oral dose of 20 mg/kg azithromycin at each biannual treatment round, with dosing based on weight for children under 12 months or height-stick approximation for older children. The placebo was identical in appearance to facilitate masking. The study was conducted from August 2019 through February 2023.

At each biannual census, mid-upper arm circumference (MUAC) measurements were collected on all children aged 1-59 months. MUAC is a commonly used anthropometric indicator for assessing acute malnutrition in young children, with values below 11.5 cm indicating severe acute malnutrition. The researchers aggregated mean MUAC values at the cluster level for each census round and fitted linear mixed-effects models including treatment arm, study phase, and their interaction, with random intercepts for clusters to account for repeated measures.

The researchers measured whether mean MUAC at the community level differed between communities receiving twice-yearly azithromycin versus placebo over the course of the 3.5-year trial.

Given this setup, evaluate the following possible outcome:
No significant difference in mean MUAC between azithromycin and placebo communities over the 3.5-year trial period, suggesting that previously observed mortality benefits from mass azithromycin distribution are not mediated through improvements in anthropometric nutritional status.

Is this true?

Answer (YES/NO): YES